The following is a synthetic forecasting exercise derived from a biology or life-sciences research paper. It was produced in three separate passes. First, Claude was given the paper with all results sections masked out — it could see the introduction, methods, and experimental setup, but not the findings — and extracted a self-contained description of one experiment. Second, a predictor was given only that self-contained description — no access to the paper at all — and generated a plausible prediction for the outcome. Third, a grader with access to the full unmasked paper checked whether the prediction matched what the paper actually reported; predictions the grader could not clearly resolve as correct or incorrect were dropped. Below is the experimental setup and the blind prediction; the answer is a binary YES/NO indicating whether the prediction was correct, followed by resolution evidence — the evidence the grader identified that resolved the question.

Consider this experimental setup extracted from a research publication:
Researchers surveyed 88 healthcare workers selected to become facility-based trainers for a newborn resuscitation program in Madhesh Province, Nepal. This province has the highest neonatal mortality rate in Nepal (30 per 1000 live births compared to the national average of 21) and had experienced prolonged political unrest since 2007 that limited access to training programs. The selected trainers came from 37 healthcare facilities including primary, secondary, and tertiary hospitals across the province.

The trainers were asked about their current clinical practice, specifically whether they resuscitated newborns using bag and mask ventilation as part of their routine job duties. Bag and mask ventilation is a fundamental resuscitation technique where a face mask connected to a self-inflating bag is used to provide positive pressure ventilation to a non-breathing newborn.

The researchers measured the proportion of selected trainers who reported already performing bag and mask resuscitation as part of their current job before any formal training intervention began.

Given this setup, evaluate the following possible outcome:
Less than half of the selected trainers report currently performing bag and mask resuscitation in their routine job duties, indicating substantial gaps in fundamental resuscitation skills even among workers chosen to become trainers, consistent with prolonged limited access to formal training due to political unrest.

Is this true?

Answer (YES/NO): NO